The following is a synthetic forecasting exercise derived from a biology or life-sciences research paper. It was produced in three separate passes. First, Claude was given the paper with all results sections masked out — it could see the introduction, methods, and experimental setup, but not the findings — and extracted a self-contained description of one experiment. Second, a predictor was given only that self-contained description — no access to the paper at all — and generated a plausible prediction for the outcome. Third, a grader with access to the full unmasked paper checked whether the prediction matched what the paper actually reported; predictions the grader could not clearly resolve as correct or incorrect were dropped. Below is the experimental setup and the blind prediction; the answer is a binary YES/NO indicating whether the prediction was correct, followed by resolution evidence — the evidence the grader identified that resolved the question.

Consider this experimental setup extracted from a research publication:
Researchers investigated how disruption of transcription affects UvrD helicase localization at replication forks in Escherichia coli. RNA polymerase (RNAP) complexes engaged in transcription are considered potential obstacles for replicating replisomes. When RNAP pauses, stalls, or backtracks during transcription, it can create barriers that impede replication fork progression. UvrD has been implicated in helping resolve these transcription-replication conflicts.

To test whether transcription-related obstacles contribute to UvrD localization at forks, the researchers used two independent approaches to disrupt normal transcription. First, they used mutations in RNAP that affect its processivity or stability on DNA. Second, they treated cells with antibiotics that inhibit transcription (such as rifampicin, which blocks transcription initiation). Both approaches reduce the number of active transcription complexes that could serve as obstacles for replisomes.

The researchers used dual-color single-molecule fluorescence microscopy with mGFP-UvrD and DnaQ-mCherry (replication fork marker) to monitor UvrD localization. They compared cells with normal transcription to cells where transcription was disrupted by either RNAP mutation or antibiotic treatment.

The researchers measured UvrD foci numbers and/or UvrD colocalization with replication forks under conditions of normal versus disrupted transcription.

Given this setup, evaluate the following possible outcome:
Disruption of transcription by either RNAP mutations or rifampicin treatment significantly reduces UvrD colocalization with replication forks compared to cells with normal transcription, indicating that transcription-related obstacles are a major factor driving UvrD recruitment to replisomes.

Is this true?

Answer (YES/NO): NO